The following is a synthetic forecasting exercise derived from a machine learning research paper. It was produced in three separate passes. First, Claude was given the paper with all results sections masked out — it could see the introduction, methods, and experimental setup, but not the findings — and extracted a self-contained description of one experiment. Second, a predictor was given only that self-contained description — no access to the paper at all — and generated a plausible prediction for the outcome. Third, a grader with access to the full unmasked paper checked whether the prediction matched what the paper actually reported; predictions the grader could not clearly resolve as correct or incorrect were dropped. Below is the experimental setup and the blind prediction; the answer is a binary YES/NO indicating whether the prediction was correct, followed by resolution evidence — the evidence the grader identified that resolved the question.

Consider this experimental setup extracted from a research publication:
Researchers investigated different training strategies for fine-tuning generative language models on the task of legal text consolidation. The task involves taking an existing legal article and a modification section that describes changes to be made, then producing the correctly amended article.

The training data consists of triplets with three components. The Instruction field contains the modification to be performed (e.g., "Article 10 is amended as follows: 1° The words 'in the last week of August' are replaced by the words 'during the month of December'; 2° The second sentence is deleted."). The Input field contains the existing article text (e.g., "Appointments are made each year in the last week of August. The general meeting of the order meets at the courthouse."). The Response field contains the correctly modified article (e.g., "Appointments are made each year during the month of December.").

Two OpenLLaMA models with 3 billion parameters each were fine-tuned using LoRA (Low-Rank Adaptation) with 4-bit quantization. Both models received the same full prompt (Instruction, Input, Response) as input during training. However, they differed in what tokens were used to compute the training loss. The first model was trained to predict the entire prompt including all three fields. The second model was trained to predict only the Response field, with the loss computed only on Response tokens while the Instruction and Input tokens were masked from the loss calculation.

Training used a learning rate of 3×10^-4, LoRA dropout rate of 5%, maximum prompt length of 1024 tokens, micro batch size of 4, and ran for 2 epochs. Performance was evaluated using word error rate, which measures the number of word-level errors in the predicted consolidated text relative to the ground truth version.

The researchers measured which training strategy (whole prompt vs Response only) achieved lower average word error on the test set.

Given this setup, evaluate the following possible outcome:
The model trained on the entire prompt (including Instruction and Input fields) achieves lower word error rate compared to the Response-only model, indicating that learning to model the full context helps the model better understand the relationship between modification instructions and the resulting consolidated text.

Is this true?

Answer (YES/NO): NO